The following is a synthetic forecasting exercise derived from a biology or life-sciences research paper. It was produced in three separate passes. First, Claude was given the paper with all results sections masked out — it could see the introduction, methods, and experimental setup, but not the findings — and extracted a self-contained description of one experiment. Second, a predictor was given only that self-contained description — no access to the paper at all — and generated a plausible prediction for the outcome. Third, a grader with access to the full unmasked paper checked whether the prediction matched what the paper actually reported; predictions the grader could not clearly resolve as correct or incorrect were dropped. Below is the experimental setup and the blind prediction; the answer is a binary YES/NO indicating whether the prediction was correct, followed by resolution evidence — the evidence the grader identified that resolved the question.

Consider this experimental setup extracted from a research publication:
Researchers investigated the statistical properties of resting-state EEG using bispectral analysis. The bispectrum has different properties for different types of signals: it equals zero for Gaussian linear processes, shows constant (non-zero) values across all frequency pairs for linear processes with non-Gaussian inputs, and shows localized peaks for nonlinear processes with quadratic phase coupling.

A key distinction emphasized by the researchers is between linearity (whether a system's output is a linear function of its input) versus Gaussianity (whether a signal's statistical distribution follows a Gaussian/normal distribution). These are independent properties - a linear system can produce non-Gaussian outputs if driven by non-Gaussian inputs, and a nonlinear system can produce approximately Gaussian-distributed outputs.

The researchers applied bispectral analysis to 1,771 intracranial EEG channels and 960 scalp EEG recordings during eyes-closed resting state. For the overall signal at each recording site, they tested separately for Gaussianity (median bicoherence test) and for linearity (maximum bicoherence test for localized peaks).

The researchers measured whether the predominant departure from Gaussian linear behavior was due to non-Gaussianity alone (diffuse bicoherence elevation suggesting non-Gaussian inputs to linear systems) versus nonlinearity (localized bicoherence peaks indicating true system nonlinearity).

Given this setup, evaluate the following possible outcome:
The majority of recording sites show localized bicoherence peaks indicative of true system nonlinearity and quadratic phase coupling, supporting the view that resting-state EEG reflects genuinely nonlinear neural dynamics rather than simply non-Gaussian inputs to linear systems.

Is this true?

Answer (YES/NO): YES